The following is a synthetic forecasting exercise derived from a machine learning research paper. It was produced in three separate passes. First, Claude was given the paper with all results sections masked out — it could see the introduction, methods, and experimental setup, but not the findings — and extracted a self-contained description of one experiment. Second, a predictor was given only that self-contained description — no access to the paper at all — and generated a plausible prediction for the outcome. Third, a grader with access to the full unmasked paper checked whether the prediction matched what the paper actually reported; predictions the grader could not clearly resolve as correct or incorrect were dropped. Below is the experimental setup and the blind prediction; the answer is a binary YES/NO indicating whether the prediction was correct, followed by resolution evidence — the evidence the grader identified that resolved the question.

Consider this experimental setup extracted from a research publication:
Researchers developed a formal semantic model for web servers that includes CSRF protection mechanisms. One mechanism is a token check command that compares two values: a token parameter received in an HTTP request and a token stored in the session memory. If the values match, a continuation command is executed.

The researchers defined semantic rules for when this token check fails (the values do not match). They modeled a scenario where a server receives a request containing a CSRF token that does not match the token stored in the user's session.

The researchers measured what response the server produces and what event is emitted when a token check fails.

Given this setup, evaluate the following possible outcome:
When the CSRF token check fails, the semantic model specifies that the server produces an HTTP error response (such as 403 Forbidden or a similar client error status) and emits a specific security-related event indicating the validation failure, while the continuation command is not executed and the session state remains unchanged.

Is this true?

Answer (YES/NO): YES